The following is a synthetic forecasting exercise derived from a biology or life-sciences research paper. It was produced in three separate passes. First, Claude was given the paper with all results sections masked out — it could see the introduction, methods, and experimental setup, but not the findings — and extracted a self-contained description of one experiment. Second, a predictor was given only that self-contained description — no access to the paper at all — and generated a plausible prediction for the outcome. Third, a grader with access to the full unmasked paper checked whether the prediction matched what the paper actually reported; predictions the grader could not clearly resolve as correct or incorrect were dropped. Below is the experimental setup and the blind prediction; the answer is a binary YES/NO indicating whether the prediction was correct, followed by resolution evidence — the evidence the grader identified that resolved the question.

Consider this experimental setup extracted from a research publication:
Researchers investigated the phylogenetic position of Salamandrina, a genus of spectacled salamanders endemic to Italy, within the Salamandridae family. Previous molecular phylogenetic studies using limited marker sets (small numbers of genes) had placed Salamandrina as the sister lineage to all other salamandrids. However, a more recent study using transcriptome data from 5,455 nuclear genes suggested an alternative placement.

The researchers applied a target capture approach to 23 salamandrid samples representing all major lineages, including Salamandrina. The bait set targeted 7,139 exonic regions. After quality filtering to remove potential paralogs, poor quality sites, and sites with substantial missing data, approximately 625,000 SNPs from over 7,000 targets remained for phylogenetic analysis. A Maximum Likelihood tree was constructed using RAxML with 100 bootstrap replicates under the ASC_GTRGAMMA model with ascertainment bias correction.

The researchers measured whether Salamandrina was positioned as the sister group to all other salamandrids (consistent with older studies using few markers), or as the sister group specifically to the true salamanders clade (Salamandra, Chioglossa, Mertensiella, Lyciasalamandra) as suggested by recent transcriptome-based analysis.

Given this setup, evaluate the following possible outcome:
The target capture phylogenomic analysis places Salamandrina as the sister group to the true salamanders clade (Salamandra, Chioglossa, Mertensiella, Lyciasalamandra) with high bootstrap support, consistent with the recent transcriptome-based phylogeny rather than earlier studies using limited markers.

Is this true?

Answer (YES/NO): YES